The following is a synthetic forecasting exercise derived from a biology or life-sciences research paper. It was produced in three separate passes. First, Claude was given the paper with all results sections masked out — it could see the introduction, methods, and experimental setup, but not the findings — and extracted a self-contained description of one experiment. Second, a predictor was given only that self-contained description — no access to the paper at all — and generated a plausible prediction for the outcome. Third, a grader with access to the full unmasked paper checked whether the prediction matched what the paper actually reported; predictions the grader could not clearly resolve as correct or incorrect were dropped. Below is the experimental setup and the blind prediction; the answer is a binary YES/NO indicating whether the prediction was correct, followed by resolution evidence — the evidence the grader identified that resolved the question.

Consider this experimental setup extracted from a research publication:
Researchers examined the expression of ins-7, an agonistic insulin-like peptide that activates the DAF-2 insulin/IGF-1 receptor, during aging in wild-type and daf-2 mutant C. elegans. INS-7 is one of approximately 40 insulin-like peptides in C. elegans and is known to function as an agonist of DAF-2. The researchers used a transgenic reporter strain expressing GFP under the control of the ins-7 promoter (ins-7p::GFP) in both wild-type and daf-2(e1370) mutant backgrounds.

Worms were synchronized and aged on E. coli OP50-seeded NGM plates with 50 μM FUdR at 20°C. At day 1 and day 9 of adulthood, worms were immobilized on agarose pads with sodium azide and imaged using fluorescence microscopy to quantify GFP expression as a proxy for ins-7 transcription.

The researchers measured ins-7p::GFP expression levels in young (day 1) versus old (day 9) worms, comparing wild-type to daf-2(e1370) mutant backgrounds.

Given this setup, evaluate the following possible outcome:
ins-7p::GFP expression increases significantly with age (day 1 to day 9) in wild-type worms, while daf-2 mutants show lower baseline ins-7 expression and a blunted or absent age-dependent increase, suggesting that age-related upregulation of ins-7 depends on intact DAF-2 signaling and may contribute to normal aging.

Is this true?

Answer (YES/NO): YES